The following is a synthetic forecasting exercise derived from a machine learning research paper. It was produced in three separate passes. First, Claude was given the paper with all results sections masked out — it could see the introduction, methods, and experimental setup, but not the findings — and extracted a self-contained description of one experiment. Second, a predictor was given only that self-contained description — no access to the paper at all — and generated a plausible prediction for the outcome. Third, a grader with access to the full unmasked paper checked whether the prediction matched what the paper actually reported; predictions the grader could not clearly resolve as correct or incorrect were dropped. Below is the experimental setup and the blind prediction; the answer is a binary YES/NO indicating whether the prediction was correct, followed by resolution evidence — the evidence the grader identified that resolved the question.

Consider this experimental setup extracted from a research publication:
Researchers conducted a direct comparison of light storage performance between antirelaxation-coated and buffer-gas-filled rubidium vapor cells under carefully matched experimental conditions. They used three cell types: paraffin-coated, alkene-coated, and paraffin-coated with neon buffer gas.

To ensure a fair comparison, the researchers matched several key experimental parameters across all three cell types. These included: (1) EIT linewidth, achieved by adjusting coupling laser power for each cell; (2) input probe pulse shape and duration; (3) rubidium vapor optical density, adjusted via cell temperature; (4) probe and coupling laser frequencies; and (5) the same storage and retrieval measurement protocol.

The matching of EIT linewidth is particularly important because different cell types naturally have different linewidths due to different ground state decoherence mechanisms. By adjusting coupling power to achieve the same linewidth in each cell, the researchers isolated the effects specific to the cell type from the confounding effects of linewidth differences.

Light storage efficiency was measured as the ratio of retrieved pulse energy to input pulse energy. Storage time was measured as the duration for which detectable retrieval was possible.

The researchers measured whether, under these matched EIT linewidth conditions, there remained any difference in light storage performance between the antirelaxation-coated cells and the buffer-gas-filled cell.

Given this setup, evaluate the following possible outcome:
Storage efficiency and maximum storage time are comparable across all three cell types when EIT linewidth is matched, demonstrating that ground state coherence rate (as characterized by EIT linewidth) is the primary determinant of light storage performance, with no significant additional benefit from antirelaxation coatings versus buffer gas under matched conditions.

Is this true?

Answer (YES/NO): NO